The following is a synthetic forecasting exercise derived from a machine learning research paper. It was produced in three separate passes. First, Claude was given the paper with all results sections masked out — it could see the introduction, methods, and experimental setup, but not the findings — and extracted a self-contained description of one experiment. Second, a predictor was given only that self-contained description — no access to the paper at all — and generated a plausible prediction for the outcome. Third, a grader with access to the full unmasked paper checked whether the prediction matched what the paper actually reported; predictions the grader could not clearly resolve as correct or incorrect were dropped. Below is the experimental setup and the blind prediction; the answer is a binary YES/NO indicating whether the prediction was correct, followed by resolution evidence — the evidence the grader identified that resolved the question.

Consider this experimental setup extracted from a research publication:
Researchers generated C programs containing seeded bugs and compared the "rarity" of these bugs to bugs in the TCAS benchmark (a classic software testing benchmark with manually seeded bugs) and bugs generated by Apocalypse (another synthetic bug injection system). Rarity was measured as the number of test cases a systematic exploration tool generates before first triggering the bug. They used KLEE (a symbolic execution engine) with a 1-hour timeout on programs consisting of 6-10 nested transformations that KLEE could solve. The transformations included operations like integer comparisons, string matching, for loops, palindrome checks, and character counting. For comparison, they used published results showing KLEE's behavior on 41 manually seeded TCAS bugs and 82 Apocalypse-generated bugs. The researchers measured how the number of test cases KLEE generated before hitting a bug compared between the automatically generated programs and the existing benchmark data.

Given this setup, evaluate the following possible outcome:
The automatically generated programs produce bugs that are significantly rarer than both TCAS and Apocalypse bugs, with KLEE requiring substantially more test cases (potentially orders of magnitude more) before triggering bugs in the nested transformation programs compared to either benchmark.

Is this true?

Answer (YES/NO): YES